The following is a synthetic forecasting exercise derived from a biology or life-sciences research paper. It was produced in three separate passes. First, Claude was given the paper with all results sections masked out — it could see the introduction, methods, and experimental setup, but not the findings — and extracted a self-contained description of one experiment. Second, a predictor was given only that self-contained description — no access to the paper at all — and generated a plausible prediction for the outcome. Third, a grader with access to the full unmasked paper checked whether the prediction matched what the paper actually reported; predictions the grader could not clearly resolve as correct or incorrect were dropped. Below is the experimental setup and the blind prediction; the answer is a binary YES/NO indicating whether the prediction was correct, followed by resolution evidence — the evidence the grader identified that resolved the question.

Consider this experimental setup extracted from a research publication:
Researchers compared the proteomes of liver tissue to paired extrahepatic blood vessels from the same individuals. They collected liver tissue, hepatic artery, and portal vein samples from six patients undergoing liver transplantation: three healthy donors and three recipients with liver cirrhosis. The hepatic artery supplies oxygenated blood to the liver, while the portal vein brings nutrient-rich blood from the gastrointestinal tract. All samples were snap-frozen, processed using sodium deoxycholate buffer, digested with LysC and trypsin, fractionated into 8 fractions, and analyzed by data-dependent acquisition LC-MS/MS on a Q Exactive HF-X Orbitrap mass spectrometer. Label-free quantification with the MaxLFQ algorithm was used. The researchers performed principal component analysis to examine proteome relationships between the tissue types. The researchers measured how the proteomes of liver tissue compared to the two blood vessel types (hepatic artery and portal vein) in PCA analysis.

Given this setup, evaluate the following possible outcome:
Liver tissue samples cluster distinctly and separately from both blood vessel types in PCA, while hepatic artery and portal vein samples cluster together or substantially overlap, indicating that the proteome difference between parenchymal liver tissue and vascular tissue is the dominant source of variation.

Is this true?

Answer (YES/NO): YES